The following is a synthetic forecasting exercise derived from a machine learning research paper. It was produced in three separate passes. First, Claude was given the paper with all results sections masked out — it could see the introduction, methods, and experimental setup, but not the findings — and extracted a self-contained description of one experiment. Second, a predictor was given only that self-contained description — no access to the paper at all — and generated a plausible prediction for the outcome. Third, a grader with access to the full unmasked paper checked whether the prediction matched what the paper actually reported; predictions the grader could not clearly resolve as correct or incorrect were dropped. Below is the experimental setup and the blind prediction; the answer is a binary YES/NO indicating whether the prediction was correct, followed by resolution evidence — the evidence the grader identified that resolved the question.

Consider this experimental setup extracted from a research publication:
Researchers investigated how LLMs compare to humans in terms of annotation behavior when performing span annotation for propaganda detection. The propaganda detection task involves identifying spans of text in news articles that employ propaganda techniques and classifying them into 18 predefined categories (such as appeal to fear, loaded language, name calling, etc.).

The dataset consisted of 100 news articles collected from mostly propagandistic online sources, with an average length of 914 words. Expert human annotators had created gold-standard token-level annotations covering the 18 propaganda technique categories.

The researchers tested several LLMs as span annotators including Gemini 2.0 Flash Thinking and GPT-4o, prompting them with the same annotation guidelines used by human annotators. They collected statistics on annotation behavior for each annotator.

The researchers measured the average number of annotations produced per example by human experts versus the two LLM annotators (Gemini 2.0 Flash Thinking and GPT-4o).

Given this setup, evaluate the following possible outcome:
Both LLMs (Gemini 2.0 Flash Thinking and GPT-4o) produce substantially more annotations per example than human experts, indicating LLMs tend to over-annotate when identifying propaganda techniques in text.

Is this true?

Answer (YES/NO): NO